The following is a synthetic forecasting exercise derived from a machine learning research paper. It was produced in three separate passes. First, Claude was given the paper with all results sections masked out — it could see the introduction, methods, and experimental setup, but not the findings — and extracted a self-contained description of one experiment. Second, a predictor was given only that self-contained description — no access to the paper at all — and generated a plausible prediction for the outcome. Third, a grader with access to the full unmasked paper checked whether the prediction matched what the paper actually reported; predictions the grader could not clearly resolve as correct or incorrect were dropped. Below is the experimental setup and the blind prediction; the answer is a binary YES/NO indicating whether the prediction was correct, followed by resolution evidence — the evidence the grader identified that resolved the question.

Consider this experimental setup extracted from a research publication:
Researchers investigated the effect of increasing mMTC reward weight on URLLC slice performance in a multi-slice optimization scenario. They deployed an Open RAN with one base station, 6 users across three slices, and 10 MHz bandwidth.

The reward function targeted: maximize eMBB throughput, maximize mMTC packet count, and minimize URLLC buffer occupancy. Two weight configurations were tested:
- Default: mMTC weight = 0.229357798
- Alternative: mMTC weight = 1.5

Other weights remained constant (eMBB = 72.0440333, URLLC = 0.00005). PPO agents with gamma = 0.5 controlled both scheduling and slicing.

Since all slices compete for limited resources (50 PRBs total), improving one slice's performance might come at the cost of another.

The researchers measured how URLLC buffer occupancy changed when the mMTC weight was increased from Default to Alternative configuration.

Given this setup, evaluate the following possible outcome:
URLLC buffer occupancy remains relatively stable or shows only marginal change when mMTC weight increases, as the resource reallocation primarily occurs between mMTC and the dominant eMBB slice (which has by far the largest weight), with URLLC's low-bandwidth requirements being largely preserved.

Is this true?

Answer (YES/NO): YES